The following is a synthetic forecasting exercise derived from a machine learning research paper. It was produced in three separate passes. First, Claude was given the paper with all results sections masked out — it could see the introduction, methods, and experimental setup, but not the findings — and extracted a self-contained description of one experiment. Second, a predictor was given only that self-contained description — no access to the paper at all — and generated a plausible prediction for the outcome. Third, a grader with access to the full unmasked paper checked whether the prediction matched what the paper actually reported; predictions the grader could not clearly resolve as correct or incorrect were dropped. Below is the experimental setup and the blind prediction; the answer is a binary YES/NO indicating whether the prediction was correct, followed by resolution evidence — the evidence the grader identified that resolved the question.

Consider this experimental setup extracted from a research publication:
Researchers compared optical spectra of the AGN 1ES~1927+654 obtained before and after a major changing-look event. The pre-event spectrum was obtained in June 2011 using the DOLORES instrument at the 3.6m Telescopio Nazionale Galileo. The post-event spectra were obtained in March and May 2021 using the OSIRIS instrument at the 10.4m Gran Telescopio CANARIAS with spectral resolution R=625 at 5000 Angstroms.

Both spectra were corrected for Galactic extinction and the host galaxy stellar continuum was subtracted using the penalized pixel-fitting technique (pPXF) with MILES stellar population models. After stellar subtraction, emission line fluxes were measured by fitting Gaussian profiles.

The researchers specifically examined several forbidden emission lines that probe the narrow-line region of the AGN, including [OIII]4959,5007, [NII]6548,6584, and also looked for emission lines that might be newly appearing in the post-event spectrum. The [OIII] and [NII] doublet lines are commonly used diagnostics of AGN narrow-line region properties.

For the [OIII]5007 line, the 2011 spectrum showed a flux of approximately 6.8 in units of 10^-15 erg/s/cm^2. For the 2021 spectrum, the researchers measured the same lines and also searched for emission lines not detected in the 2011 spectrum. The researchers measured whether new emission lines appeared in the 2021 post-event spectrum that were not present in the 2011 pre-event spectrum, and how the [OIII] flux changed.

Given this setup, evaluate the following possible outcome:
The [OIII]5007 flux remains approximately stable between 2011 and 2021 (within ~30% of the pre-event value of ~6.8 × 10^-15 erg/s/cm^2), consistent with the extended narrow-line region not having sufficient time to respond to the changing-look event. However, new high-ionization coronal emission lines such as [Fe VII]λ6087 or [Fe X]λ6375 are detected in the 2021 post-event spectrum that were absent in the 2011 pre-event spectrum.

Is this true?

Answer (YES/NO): NO